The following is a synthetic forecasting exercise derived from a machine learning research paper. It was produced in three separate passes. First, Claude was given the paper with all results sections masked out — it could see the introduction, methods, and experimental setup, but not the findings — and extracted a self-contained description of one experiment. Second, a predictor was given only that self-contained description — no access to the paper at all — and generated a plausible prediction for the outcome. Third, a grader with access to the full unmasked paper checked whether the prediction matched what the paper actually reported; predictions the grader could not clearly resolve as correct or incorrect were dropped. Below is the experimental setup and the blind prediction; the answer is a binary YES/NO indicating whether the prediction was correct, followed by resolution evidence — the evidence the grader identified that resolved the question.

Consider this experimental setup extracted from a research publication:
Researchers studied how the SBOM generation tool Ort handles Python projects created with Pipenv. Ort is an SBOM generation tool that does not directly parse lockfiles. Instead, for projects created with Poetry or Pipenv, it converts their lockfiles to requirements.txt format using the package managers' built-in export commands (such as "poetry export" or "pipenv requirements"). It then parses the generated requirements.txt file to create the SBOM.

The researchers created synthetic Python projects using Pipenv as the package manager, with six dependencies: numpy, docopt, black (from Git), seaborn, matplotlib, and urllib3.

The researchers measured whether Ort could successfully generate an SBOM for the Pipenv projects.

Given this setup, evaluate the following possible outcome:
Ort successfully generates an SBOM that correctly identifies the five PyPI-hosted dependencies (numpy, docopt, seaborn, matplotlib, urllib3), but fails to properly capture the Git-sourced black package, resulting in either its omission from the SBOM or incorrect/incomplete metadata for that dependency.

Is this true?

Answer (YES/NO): NO